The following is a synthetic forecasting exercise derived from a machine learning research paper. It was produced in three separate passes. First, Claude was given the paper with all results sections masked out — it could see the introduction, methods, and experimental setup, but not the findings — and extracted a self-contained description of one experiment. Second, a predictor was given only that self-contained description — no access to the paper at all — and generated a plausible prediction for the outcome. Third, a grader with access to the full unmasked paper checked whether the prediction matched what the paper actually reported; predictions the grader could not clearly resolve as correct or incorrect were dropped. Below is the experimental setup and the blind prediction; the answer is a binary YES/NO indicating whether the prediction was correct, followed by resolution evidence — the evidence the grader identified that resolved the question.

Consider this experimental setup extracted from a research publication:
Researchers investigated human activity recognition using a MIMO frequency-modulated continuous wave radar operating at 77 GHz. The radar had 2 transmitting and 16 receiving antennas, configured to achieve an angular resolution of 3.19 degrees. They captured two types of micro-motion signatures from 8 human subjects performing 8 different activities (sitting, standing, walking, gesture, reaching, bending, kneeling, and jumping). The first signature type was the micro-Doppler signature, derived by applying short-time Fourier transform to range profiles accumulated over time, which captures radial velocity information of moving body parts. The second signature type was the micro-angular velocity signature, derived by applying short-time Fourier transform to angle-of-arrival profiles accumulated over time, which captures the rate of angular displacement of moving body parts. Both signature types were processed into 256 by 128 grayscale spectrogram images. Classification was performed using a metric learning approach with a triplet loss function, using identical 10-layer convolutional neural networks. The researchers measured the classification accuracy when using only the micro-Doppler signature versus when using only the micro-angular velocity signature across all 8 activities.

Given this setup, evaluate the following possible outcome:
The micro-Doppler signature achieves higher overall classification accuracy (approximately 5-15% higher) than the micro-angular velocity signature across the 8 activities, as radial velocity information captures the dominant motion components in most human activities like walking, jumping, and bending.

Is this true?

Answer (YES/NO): NO